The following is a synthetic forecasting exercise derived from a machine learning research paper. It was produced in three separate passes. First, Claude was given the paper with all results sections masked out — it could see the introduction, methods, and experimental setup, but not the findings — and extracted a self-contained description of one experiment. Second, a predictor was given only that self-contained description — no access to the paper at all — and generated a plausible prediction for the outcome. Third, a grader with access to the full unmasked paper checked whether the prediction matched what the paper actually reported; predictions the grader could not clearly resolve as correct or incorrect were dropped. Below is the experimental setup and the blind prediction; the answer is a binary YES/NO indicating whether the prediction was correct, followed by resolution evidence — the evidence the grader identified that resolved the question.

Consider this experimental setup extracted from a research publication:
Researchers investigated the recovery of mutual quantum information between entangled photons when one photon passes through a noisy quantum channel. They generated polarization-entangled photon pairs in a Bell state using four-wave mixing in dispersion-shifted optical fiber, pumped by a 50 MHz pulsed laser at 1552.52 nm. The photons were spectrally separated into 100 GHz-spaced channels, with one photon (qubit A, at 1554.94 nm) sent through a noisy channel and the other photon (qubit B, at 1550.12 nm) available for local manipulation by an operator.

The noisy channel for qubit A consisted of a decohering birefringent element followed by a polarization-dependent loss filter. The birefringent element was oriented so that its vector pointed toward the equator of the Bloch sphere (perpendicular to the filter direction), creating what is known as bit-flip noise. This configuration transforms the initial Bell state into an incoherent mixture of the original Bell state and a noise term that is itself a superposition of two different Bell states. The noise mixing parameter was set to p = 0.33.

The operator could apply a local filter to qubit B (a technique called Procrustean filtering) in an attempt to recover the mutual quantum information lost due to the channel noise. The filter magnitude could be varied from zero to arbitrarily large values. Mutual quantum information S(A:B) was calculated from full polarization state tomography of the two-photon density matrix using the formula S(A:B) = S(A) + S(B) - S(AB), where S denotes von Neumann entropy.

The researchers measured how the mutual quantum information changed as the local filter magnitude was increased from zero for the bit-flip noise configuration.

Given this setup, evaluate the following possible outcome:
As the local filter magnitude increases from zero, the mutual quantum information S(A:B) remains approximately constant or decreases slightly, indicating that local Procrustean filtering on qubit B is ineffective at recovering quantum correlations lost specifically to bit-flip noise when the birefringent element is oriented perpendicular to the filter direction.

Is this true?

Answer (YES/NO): NO